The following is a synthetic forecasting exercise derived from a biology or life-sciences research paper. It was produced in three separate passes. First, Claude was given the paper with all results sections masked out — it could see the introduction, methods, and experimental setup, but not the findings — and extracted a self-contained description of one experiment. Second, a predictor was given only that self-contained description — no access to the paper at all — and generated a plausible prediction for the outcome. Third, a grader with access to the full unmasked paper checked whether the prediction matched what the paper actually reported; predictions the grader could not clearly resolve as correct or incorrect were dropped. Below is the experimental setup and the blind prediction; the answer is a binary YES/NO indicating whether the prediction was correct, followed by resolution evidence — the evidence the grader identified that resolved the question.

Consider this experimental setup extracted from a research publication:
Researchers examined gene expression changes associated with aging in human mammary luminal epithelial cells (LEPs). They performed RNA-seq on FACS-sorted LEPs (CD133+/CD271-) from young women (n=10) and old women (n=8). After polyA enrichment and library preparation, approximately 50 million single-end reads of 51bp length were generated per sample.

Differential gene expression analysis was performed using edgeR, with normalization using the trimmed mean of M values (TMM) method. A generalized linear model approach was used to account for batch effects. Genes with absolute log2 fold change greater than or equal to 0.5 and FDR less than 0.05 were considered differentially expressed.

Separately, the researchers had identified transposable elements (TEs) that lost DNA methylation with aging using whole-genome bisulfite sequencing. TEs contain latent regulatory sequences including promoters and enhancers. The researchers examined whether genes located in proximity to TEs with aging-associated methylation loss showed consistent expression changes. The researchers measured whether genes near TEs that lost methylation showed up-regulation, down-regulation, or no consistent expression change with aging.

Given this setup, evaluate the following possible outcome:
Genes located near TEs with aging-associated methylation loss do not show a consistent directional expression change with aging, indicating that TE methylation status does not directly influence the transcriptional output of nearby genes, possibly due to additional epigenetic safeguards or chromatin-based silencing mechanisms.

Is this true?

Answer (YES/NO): NO